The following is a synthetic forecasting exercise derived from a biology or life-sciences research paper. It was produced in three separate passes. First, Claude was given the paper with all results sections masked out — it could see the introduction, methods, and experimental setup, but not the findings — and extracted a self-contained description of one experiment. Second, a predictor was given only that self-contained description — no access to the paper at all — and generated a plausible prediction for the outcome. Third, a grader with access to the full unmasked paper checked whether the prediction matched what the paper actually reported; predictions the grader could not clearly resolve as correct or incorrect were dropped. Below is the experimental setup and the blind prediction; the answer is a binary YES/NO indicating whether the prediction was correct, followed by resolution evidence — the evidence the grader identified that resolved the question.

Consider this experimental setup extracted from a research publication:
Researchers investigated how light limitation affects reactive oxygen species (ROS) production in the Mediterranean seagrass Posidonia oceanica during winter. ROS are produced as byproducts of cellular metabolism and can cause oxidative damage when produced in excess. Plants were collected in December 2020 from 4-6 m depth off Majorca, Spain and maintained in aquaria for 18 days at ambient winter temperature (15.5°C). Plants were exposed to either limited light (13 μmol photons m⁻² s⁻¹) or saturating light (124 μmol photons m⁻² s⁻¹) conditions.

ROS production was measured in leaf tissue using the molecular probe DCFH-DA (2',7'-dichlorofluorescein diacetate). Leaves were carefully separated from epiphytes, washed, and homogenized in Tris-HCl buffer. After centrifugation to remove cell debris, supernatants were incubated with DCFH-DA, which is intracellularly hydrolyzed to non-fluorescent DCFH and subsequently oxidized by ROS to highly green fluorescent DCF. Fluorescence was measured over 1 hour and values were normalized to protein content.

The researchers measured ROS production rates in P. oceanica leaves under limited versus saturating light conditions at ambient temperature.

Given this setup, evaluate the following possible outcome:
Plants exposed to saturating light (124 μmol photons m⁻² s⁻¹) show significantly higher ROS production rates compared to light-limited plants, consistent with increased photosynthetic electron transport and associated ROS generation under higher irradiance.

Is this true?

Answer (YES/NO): NO